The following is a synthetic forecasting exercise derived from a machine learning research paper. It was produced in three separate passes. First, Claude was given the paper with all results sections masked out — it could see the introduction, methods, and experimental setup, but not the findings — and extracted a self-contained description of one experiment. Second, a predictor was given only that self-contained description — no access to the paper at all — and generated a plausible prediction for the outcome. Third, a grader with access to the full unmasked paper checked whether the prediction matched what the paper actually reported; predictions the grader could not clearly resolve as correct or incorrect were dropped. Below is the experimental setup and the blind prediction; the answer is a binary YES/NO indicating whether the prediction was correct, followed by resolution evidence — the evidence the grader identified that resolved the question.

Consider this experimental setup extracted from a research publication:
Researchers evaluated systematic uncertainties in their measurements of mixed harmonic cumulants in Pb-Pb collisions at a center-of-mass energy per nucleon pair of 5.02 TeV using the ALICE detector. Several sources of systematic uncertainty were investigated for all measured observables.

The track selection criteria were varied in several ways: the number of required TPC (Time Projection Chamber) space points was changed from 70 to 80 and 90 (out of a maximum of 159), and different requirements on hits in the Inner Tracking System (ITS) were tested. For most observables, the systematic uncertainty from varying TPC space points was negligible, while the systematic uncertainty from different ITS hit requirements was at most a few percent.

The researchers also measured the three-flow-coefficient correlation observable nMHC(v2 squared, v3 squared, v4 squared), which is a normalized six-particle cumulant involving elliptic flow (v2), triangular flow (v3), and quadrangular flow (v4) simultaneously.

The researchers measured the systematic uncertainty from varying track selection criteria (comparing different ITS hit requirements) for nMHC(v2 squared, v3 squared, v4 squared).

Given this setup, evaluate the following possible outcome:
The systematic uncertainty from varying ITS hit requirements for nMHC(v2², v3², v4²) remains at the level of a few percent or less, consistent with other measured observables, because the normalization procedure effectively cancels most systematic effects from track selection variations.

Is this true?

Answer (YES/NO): NO